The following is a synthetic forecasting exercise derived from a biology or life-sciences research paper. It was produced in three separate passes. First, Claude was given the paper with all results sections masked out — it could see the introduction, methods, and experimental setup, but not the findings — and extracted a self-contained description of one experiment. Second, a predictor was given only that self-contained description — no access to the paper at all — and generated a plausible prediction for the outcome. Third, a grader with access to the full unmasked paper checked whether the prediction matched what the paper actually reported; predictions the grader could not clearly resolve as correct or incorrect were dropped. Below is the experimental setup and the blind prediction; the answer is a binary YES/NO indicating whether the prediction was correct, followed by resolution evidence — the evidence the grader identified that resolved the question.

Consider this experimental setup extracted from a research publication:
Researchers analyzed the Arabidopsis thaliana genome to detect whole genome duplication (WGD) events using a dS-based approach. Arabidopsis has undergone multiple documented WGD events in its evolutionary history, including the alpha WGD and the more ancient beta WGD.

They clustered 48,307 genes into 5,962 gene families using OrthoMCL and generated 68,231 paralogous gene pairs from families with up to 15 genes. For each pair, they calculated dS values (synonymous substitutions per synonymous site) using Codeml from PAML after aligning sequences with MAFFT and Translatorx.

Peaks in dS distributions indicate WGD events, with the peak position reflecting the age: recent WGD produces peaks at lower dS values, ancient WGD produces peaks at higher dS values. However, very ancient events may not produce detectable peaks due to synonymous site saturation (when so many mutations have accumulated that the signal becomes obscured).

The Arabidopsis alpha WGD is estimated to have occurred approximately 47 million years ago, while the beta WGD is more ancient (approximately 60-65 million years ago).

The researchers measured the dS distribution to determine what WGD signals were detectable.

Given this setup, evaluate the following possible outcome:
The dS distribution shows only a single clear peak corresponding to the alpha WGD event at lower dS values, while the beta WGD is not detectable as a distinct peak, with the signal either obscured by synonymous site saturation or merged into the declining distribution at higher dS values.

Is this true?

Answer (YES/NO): YES